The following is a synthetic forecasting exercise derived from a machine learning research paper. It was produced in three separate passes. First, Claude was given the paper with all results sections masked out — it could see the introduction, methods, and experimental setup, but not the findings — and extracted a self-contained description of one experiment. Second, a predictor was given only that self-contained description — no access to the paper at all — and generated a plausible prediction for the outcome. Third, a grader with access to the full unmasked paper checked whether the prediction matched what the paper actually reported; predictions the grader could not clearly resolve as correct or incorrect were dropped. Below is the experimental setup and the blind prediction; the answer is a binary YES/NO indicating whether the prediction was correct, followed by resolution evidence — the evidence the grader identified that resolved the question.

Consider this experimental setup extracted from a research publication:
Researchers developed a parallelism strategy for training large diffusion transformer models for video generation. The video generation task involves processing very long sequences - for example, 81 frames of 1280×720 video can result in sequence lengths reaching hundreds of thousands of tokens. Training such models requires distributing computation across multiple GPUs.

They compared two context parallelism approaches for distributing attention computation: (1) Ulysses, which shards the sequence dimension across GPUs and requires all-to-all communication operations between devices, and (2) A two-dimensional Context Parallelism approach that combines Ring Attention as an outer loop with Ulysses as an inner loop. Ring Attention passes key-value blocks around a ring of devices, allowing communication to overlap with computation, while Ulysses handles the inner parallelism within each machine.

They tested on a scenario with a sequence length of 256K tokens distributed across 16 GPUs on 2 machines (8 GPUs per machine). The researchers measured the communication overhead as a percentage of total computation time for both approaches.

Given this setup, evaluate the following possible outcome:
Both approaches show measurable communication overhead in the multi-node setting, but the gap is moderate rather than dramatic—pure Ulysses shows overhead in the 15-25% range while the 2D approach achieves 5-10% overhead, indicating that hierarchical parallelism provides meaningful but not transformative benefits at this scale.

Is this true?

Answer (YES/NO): NO